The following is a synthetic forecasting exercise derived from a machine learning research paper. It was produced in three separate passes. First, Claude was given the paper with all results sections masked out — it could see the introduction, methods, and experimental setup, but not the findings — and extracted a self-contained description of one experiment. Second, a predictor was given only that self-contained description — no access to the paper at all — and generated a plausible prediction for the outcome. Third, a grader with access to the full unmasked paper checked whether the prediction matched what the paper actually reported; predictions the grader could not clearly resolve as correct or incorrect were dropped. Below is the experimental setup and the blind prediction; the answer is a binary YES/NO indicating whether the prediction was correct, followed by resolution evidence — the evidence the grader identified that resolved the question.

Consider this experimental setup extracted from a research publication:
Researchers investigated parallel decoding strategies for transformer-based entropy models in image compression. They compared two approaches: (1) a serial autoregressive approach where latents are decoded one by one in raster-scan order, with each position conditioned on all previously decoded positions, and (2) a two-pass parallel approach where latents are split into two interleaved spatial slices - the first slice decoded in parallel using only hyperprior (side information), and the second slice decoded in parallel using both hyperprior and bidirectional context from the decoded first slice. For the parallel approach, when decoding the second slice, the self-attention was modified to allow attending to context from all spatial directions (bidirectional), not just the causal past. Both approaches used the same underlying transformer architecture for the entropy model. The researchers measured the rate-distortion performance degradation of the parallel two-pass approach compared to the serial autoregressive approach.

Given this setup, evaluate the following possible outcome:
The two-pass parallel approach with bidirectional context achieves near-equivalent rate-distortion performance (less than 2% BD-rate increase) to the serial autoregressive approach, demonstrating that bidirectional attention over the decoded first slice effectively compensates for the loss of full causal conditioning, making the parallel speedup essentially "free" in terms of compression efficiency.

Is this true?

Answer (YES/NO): YES